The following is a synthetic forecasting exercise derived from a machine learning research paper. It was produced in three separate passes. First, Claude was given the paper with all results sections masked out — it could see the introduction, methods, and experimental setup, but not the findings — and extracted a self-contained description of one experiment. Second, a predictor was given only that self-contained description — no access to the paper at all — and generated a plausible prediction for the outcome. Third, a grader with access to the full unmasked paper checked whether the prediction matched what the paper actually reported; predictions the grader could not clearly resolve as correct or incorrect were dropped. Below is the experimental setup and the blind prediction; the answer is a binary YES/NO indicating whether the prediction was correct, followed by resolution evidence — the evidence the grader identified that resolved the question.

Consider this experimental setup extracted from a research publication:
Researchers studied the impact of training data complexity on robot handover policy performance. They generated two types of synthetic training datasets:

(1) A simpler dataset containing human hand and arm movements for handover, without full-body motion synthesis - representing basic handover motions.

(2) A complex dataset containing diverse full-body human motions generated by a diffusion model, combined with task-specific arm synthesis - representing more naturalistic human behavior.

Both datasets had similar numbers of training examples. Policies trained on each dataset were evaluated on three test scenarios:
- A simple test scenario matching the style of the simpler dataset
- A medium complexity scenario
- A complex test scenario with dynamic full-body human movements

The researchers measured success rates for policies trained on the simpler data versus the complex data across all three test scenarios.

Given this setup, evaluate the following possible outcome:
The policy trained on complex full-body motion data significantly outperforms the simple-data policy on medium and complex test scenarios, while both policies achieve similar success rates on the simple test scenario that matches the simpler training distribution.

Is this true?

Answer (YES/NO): NO